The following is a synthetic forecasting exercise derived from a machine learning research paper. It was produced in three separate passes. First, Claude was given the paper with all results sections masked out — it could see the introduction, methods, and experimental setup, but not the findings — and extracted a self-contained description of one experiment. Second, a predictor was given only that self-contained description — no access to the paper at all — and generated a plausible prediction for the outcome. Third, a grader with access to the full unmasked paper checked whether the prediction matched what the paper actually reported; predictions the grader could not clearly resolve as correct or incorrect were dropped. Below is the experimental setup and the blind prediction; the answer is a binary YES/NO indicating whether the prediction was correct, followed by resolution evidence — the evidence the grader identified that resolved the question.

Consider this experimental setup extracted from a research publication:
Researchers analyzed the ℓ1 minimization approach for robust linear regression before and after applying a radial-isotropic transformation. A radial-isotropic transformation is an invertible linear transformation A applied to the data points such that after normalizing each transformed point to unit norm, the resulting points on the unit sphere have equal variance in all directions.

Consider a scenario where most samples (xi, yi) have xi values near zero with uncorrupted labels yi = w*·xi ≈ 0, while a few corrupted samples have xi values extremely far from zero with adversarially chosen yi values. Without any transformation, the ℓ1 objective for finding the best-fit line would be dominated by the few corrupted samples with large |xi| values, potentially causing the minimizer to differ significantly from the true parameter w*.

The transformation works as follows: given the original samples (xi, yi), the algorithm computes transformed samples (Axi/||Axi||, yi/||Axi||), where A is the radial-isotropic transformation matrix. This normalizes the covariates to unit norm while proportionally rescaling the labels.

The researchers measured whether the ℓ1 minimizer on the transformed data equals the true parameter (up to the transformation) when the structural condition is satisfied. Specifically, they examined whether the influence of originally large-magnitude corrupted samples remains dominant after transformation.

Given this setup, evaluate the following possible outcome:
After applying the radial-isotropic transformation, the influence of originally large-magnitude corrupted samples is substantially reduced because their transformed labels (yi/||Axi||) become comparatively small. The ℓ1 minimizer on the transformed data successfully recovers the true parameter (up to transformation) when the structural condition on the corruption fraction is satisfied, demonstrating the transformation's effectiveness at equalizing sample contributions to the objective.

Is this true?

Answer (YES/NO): YES